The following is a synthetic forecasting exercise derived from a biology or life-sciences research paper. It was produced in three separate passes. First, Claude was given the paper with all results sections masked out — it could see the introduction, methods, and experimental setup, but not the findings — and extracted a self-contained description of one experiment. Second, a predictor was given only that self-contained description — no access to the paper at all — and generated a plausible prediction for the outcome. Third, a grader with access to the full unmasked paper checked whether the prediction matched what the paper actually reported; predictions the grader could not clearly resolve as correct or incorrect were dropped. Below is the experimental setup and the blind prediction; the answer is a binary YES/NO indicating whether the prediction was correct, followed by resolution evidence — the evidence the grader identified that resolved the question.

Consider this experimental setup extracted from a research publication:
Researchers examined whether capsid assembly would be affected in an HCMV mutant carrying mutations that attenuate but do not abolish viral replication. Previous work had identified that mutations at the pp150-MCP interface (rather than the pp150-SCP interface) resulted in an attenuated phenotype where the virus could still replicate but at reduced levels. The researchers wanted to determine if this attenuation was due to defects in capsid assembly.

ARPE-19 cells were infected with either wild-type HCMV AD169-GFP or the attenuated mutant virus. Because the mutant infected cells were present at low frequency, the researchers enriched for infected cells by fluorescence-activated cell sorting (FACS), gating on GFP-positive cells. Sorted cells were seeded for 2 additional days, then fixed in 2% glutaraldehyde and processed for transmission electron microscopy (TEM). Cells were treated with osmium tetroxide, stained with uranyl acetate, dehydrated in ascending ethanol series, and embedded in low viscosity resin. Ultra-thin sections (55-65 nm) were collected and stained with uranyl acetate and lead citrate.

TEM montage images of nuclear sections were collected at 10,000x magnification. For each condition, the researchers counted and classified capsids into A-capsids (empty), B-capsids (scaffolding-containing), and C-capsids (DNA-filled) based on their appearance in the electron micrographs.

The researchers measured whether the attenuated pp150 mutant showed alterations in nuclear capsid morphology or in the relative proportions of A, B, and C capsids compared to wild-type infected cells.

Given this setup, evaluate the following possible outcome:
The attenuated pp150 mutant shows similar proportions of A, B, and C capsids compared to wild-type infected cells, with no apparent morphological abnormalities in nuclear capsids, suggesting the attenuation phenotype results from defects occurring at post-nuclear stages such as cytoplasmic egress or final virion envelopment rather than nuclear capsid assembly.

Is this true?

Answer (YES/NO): YES